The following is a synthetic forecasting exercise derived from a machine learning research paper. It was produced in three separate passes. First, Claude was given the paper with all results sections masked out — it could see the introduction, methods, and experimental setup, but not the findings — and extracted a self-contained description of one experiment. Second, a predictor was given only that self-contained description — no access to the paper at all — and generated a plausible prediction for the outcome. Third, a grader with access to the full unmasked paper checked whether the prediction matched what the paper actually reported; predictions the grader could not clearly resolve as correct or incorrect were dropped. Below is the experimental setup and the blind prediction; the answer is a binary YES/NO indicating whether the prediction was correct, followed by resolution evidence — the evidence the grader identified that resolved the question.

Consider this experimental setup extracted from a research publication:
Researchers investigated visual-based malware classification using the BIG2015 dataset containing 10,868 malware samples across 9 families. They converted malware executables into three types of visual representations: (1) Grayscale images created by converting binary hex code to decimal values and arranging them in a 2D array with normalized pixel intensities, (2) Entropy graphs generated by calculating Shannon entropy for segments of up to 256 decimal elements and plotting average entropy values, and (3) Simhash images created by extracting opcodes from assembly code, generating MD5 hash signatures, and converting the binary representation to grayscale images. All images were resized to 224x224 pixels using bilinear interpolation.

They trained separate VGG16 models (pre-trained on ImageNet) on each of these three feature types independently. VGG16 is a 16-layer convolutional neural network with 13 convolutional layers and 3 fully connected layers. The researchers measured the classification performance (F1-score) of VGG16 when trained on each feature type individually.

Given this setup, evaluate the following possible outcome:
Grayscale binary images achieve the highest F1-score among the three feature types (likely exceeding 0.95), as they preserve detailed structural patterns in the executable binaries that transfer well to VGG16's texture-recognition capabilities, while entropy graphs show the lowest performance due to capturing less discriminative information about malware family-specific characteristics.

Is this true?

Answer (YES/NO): NO